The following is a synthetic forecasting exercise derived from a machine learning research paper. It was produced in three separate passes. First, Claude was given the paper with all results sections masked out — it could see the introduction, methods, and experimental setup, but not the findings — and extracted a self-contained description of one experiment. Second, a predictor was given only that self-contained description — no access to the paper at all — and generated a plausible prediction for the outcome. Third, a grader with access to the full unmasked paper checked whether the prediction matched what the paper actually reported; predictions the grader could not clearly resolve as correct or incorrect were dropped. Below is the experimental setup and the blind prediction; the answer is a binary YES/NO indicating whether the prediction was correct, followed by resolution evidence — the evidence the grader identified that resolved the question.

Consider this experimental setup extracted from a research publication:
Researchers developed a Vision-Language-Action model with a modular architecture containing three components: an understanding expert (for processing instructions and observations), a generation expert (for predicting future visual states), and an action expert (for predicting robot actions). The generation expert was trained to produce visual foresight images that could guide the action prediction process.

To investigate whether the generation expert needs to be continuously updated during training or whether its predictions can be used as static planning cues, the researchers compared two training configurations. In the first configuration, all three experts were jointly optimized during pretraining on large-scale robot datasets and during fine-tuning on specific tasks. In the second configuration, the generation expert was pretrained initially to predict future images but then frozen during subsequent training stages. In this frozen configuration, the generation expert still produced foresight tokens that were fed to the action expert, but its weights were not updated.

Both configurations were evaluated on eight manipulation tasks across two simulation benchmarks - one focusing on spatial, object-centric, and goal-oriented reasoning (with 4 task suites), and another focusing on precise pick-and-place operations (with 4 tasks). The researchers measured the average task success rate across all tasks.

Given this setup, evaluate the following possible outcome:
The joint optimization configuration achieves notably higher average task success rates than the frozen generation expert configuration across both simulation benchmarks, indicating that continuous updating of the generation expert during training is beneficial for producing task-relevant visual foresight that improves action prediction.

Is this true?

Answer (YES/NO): YES